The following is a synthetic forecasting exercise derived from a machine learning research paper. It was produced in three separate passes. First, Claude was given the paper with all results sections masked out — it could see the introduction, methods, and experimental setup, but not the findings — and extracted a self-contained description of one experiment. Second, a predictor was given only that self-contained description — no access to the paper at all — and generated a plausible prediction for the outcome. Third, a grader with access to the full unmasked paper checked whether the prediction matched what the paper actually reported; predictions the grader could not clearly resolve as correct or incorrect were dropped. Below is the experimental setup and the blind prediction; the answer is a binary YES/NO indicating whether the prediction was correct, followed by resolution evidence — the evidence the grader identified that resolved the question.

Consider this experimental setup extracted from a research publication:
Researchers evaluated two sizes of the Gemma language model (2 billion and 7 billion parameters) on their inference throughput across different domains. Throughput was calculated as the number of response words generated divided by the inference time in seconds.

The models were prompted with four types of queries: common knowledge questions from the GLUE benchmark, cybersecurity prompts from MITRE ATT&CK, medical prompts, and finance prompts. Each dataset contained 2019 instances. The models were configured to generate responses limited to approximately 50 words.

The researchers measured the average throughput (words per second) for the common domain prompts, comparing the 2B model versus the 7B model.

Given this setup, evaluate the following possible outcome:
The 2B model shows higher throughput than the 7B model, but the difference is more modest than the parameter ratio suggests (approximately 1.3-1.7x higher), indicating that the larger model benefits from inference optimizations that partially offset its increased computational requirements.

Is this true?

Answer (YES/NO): YES